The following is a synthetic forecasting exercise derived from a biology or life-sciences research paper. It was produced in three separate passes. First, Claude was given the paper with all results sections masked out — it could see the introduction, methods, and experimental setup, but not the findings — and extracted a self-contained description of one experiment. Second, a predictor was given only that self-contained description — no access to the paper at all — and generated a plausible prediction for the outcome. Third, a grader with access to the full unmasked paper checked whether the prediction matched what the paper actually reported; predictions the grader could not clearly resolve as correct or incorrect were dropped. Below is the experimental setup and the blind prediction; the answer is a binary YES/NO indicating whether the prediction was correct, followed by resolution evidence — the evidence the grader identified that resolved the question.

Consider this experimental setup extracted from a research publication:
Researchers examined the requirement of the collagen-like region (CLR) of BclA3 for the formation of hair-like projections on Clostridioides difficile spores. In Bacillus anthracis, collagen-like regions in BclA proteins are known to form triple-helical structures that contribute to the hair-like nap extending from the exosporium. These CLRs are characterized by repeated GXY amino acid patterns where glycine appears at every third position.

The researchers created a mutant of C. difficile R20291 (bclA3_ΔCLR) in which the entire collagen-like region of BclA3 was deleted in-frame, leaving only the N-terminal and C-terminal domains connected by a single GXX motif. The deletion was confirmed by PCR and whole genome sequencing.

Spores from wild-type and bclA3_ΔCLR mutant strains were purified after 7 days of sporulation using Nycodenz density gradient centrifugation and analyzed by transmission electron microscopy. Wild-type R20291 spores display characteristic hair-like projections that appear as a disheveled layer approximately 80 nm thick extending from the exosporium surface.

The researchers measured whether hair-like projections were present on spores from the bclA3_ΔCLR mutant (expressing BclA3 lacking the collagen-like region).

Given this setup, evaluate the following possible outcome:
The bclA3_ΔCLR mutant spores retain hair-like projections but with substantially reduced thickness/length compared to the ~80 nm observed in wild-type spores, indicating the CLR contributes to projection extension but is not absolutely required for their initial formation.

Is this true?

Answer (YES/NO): NO